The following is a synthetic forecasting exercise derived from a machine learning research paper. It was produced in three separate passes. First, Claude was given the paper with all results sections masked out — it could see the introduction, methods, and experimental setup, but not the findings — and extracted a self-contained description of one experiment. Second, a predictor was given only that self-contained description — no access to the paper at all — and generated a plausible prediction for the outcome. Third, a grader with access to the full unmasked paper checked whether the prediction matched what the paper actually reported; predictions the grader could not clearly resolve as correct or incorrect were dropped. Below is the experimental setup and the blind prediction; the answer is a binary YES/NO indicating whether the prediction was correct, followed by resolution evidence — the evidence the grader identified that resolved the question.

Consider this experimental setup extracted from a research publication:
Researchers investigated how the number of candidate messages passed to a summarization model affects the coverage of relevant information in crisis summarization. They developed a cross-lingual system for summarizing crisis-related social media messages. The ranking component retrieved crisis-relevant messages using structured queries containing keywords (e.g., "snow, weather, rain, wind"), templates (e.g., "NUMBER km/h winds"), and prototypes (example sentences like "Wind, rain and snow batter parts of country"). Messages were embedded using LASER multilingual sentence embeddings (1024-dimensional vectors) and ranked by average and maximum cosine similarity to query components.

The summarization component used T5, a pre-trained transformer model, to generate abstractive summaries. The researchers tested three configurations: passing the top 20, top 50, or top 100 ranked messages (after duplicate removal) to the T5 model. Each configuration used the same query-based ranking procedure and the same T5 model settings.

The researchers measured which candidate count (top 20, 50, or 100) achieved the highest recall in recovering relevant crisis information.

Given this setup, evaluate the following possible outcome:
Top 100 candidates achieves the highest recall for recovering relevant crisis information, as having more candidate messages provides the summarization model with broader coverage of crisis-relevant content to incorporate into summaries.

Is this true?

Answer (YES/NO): YES